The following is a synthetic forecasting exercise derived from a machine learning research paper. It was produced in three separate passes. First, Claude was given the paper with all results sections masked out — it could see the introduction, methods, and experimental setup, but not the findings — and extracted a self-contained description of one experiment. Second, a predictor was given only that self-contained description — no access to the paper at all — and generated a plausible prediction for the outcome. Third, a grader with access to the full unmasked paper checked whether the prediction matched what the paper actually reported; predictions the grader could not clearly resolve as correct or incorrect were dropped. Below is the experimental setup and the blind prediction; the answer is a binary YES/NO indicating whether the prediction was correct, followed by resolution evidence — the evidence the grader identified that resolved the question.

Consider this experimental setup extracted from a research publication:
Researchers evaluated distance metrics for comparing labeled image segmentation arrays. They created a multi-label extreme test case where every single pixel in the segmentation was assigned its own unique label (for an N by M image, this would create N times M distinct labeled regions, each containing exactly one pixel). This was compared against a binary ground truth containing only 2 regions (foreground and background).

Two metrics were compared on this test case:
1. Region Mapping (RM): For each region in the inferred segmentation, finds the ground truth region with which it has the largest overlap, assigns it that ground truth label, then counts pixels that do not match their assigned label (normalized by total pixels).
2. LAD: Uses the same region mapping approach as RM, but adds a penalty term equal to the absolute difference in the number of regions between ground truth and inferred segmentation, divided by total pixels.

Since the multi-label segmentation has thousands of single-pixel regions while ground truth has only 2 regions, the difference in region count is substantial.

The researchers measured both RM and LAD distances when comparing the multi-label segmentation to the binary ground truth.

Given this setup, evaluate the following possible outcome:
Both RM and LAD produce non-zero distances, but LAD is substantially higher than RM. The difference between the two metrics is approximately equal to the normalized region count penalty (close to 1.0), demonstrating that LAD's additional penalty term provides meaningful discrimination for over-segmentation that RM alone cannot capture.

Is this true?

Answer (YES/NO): NO